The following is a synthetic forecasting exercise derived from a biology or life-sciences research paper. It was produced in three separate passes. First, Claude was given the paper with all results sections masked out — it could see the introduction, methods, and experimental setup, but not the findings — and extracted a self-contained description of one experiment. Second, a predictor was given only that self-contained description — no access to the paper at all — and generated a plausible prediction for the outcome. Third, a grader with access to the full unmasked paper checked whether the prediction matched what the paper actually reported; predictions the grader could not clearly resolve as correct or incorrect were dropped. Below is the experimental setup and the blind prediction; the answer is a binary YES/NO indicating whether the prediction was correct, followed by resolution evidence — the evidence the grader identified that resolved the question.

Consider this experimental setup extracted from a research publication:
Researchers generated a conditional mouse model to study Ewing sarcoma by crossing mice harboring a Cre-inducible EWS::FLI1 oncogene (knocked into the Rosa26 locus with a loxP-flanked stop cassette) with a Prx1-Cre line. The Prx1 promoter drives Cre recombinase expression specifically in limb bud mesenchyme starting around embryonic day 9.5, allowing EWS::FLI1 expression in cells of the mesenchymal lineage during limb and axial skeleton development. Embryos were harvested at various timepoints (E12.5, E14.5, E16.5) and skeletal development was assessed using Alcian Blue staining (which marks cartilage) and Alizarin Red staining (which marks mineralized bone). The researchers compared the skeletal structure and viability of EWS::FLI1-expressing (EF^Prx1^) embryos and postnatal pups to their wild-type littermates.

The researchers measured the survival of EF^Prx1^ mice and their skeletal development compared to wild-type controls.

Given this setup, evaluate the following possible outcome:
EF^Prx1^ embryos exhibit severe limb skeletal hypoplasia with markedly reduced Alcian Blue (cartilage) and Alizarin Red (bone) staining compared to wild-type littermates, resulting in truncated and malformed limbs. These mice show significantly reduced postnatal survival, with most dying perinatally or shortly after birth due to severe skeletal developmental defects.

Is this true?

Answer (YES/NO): NO